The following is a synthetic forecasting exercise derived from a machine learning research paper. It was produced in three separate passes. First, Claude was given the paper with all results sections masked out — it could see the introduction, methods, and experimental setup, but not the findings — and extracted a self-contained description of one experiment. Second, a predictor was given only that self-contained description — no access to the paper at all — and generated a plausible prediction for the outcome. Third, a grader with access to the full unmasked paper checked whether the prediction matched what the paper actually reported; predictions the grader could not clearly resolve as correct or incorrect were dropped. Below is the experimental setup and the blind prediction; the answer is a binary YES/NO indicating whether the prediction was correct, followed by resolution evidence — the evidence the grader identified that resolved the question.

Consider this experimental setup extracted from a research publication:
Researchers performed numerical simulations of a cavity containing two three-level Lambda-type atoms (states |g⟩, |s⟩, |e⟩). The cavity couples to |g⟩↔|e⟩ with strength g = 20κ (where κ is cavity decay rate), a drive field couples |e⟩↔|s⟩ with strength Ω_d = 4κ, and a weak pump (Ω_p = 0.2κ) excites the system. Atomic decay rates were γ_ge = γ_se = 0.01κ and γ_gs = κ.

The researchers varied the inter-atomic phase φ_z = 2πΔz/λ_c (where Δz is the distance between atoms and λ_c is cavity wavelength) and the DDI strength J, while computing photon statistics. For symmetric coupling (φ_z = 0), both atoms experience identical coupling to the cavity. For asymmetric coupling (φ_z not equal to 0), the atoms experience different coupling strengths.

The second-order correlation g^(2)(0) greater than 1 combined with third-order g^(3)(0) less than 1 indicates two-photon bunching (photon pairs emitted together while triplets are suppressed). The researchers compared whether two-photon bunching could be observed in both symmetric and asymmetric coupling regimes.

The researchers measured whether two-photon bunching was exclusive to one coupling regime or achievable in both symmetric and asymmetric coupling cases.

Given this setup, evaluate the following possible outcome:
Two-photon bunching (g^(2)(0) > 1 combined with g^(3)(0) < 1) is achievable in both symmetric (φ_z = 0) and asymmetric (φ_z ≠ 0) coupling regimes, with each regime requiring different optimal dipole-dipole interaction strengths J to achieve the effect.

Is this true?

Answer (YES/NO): YES